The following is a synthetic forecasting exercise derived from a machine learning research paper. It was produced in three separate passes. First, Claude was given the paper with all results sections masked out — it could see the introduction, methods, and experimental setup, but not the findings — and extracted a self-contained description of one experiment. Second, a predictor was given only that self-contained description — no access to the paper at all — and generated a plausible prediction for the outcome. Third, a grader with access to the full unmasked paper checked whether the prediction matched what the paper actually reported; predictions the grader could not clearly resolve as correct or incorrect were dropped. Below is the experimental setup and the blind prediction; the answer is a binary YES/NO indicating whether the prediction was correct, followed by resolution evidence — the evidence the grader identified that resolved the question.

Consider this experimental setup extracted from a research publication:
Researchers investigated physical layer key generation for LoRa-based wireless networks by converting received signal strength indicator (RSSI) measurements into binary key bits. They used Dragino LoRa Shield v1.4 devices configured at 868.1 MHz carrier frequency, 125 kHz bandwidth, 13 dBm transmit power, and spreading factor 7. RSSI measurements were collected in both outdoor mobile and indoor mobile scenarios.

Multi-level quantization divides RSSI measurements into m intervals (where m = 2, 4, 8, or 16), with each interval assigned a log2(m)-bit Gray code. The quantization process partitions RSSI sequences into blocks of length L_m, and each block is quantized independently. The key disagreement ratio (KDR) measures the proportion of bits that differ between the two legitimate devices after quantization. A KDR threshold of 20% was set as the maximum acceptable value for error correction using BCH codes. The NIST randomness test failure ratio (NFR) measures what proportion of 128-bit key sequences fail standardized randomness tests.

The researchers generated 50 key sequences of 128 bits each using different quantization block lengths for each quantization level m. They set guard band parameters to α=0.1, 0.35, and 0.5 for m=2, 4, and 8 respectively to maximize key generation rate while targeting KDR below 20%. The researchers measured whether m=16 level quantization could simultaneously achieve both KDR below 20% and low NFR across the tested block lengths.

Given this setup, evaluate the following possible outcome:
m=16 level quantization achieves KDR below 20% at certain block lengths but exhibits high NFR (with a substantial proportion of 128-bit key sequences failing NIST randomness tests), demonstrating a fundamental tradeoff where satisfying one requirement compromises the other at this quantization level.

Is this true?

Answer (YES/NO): NO